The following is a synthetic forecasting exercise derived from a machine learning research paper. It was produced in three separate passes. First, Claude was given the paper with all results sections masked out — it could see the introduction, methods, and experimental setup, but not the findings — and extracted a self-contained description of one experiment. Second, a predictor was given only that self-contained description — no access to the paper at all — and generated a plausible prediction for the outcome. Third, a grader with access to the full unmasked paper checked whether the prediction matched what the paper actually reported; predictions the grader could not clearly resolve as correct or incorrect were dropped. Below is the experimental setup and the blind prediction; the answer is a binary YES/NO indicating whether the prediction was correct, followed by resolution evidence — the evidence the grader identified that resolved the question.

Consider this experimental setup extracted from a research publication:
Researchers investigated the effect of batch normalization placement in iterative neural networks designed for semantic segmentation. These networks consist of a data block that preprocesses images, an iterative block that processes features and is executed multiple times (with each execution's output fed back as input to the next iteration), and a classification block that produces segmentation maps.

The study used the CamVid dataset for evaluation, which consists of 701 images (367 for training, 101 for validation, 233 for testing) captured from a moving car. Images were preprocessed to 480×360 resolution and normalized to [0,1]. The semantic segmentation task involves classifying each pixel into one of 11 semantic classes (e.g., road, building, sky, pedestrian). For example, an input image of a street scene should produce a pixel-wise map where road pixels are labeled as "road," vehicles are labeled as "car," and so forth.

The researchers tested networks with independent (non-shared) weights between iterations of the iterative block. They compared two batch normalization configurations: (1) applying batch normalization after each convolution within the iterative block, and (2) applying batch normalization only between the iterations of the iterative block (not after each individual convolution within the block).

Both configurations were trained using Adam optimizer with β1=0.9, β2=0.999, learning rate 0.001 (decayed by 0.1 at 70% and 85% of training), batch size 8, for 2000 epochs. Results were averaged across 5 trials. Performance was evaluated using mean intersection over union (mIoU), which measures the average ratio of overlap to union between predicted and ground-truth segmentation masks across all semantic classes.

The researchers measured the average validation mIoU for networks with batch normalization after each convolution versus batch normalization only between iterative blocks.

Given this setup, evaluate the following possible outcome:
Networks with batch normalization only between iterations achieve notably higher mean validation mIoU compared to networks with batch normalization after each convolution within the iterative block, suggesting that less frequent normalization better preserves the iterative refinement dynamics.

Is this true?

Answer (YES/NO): NO